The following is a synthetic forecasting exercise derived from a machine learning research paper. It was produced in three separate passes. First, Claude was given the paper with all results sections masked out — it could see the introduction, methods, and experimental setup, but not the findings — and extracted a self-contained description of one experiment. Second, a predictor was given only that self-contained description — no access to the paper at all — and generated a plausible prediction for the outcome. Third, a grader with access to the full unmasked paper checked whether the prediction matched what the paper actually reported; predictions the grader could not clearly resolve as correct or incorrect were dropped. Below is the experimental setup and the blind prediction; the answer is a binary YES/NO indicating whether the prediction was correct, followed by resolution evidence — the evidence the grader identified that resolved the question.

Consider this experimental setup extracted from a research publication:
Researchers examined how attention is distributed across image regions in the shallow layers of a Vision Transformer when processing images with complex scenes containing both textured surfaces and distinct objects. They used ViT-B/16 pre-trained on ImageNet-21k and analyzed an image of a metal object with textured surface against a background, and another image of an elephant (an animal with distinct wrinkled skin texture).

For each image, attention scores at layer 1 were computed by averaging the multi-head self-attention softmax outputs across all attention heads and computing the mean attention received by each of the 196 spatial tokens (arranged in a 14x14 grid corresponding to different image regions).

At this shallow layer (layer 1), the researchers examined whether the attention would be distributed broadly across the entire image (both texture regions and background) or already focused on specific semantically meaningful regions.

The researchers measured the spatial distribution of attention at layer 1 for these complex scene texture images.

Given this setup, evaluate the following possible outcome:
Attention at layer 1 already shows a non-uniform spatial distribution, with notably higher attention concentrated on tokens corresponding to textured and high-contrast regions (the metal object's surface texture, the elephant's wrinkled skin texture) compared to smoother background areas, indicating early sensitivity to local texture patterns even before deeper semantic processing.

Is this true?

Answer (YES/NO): NO